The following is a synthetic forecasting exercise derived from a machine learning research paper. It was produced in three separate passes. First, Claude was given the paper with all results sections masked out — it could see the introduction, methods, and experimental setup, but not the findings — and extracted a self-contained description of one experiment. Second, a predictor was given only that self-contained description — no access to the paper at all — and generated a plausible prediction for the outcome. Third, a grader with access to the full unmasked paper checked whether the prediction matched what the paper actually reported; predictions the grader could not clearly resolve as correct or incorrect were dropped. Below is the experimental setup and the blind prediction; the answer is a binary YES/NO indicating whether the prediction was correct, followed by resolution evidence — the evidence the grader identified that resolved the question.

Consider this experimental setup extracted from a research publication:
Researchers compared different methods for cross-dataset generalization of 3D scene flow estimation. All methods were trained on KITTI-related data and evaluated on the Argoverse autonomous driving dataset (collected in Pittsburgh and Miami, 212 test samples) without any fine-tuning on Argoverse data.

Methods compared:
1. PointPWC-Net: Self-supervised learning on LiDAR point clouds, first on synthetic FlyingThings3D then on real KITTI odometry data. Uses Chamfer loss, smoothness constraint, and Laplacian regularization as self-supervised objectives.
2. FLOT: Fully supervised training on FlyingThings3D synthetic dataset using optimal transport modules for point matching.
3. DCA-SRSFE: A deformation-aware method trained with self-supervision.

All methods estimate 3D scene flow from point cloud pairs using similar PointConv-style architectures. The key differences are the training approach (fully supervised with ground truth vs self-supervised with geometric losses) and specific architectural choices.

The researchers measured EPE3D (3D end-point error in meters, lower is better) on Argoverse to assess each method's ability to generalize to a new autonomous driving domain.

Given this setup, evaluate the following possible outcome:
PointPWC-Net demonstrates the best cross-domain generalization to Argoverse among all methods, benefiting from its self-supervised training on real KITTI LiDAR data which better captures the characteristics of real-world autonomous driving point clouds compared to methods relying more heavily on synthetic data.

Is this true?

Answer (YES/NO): NO